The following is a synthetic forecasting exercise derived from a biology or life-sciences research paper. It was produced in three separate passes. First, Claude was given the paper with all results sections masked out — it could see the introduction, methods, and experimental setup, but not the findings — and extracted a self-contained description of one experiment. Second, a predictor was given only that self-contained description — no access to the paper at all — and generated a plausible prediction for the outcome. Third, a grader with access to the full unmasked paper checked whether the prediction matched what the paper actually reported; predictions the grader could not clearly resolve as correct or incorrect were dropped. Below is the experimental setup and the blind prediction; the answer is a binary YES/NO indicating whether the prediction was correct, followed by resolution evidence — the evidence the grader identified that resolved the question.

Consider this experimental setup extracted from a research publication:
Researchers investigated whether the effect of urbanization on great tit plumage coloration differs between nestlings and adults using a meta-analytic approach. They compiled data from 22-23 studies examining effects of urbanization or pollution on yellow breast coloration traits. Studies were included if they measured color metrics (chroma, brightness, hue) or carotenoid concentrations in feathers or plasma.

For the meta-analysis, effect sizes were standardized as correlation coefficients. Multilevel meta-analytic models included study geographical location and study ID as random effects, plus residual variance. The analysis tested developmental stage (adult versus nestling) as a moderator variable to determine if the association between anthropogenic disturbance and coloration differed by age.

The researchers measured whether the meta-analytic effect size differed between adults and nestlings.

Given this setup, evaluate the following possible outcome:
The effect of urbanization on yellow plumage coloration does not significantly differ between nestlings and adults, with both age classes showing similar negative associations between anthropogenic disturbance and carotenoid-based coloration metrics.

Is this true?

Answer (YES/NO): YES